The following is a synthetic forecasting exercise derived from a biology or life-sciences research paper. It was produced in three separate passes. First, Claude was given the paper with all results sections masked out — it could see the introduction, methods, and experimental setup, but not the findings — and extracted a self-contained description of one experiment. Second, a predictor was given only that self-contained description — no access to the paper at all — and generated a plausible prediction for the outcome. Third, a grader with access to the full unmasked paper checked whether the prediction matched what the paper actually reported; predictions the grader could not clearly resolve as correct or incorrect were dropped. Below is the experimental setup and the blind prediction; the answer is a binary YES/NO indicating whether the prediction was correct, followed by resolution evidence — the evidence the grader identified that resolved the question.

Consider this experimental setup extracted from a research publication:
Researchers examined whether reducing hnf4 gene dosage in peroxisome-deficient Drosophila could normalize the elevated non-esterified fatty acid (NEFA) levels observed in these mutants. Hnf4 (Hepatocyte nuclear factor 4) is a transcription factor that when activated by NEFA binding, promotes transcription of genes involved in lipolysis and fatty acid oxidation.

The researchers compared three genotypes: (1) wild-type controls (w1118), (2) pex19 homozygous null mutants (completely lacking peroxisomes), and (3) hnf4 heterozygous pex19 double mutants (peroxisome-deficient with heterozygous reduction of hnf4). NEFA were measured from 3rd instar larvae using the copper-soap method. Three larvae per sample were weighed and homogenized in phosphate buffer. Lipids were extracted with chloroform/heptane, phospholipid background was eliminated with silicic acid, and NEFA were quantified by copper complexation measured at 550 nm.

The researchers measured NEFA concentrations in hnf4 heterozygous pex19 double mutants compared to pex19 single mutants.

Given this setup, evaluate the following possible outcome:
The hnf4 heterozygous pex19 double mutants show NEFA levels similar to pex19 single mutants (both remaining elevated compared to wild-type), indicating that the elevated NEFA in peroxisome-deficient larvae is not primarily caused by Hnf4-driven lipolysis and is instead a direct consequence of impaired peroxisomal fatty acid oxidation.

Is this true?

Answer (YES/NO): NO